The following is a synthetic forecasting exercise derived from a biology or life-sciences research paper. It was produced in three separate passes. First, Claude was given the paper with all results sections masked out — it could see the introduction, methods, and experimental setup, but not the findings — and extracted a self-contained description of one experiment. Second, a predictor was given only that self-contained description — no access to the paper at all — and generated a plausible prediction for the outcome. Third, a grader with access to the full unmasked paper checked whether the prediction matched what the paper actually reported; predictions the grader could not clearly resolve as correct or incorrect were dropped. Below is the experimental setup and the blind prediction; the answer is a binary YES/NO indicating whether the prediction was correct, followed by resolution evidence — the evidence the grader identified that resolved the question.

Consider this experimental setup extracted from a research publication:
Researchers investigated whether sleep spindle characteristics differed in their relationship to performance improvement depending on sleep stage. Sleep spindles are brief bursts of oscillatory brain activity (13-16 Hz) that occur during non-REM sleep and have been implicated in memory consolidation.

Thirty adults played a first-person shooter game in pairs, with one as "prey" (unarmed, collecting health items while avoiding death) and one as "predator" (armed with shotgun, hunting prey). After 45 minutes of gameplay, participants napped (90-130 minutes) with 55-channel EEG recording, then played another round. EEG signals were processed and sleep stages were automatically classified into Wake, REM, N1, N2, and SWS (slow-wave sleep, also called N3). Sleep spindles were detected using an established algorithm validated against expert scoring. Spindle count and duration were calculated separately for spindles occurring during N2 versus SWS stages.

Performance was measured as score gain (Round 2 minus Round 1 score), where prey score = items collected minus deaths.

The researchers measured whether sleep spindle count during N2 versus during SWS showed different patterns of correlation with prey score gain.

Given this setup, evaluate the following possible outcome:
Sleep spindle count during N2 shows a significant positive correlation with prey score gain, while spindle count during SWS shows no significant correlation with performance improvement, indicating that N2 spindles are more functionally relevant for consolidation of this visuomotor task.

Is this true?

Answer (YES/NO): NO